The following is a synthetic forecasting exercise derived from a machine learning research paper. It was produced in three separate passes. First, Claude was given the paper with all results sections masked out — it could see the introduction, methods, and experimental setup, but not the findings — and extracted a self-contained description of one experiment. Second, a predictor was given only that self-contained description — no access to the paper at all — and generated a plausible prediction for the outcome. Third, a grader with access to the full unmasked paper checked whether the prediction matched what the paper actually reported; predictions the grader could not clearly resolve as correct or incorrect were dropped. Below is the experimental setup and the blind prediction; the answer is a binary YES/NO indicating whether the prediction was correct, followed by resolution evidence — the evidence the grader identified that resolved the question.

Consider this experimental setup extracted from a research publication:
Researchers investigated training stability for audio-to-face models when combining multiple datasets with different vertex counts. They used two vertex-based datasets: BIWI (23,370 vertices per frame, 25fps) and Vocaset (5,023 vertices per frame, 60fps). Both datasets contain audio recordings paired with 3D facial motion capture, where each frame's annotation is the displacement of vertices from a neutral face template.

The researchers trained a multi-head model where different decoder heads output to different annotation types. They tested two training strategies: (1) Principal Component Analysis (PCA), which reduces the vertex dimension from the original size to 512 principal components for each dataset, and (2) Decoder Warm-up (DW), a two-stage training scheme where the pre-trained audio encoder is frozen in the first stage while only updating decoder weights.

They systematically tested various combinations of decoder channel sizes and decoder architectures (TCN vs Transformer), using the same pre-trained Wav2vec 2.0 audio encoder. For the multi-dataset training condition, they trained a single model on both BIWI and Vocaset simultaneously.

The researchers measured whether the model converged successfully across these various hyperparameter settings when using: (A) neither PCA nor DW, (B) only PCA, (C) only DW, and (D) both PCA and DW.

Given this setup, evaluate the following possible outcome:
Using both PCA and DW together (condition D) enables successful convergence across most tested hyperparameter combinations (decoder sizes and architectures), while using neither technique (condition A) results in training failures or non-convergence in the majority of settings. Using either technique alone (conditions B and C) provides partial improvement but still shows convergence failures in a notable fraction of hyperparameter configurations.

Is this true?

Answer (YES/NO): YES